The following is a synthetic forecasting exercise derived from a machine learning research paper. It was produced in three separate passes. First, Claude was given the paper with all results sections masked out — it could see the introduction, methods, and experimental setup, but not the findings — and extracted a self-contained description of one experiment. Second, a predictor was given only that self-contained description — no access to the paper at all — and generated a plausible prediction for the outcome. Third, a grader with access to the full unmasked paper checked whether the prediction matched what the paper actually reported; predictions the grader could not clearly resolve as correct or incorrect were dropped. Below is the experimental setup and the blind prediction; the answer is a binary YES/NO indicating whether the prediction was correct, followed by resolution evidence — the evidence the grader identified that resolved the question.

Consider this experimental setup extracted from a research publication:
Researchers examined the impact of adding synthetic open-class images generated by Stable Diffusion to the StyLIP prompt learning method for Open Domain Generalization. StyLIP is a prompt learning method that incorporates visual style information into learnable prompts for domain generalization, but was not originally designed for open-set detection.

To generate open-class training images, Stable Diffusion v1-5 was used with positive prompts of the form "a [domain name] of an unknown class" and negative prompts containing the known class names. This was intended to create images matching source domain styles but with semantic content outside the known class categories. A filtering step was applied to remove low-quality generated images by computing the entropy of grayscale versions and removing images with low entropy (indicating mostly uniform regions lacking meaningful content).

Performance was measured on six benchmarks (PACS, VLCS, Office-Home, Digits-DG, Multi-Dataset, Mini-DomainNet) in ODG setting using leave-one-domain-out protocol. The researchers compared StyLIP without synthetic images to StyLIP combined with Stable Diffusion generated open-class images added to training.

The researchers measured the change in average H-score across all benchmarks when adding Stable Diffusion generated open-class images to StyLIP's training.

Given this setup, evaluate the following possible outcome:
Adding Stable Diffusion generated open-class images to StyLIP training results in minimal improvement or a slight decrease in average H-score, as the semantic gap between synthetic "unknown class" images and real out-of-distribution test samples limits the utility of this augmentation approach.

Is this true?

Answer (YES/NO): NO